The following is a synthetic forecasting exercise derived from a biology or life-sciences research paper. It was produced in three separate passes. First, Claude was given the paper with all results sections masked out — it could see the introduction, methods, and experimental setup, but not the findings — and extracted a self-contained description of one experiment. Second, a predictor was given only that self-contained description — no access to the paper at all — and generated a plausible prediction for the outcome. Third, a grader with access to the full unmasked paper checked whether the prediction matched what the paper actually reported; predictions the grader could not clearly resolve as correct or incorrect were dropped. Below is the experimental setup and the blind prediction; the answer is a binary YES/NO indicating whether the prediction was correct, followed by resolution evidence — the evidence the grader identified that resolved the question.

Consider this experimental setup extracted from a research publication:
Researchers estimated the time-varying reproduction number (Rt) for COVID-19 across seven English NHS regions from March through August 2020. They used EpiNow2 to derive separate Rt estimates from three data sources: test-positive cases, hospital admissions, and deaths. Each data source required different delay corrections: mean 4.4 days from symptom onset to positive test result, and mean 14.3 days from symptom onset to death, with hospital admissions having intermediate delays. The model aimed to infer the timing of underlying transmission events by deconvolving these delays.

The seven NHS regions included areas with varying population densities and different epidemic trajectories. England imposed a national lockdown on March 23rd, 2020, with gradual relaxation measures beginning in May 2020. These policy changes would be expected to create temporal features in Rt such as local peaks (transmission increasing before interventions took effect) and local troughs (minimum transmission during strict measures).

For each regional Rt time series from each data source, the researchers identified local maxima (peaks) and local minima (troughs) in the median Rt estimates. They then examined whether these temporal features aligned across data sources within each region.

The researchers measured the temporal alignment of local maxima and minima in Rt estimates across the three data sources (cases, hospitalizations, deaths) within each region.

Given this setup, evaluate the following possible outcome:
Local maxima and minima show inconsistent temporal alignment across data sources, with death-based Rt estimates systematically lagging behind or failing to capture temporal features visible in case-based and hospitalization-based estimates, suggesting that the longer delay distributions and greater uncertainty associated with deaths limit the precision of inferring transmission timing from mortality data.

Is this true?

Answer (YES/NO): NO